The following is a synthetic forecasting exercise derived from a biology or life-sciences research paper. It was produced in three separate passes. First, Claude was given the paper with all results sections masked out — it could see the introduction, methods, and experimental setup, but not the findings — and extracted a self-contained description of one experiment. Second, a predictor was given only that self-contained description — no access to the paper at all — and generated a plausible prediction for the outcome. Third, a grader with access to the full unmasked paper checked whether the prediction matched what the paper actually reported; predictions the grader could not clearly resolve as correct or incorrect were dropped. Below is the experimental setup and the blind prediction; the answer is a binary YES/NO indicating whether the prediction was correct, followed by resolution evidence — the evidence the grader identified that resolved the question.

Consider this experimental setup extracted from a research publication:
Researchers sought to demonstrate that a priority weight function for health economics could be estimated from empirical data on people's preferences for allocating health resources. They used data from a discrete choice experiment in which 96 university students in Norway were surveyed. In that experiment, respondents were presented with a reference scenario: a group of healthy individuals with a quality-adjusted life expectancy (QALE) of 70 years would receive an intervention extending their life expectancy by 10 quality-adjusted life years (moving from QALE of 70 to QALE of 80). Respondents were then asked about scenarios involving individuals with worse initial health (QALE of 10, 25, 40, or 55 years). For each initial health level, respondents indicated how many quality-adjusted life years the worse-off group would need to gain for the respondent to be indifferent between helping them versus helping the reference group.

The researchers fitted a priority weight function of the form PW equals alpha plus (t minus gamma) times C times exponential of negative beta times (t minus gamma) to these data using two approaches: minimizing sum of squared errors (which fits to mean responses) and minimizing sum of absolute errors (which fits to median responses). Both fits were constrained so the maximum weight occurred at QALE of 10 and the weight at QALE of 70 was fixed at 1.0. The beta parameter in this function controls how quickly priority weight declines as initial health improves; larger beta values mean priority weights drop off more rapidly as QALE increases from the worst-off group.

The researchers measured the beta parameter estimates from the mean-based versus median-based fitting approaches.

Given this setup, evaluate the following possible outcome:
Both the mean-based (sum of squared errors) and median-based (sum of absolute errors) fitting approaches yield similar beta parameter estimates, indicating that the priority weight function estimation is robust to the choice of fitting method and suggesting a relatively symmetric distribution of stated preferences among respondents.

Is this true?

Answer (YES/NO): NO